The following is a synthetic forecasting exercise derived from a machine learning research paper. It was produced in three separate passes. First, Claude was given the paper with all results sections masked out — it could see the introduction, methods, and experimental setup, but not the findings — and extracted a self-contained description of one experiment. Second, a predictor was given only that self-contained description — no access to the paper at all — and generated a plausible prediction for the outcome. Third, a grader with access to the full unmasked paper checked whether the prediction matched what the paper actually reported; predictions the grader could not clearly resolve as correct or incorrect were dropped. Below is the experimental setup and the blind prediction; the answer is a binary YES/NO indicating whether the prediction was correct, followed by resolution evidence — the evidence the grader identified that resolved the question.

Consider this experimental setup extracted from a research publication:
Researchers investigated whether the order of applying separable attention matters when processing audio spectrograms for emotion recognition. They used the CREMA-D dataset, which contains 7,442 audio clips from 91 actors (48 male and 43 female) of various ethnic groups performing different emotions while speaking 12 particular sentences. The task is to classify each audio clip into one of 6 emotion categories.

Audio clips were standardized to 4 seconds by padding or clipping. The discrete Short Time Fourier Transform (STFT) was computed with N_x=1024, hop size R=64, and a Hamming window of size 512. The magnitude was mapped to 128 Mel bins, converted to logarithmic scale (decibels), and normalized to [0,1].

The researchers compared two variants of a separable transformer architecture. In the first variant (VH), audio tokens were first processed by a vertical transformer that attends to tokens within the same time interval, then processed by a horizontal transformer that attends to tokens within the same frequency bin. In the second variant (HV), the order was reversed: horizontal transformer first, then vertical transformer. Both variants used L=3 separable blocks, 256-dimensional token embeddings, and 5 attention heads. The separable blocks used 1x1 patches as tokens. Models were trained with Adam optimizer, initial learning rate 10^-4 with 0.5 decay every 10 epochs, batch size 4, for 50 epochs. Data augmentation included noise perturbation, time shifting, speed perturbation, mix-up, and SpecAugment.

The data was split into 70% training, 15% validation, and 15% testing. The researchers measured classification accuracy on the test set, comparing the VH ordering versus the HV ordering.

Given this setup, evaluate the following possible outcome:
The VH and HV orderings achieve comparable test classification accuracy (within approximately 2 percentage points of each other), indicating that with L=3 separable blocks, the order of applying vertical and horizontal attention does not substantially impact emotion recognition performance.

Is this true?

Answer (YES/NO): YES